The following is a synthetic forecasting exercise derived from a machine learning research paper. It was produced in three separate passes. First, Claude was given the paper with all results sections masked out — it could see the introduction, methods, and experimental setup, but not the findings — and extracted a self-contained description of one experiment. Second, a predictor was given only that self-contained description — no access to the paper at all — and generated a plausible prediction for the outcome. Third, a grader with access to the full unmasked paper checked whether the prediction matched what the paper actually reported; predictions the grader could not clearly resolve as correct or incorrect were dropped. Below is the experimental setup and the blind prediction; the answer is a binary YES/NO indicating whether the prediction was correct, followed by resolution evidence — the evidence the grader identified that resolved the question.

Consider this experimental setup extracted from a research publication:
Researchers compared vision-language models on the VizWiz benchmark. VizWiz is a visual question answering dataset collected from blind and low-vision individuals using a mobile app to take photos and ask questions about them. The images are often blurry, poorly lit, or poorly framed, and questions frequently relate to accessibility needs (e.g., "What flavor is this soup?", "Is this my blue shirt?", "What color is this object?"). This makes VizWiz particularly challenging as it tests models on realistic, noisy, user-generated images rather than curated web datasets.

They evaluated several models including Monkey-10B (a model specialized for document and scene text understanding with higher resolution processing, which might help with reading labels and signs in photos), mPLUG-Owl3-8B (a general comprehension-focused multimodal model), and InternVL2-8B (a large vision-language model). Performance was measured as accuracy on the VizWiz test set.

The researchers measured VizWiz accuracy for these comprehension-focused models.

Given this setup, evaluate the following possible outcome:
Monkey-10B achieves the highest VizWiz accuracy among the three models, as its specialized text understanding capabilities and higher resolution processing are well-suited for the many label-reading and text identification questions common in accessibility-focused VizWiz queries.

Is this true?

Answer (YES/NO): NO